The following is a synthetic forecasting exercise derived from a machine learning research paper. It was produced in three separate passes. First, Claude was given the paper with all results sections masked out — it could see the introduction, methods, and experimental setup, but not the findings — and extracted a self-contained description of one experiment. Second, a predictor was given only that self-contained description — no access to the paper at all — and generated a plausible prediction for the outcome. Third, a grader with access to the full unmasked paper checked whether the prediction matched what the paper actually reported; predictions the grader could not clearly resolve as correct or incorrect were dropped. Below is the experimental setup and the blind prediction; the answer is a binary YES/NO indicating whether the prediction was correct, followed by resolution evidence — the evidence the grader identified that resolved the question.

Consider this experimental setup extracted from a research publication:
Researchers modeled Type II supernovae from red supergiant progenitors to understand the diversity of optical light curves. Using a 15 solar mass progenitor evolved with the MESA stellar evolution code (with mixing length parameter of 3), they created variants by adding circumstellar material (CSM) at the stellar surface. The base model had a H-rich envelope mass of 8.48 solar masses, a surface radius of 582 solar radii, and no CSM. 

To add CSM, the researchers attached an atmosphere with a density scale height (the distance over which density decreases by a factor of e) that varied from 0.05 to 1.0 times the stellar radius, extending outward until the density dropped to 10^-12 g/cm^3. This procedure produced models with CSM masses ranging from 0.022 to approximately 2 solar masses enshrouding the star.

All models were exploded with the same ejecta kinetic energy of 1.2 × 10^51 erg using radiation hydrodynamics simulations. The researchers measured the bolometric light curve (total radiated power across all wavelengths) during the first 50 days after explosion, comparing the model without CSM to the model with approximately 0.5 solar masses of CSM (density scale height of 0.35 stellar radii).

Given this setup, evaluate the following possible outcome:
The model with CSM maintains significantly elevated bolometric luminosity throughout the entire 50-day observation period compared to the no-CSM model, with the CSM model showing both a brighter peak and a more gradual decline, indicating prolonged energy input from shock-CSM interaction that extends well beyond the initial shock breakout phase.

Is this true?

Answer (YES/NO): NO